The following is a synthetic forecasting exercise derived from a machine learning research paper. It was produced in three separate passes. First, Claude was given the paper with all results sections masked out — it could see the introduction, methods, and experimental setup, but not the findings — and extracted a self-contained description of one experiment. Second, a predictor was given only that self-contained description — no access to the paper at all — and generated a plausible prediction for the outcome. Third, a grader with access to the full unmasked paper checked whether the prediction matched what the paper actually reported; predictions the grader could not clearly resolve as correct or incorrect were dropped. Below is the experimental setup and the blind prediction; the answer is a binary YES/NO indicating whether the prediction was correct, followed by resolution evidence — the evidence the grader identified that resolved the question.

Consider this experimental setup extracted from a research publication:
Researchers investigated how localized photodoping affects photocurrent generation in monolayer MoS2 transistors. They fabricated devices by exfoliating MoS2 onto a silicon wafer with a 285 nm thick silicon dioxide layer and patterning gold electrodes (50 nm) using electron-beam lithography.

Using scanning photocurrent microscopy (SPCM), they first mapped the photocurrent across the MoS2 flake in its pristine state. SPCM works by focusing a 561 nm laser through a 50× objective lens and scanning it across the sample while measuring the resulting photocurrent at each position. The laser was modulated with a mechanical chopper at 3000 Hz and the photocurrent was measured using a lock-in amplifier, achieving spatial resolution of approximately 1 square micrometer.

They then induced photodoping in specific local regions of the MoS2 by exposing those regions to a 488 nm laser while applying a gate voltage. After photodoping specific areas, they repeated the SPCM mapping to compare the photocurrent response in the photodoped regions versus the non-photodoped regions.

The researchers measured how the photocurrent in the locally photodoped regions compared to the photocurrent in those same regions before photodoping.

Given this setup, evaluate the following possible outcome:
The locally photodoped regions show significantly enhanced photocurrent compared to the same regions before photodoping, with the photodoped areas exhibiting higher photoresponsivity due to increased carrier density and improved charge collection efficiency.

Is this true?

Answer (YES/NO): NO